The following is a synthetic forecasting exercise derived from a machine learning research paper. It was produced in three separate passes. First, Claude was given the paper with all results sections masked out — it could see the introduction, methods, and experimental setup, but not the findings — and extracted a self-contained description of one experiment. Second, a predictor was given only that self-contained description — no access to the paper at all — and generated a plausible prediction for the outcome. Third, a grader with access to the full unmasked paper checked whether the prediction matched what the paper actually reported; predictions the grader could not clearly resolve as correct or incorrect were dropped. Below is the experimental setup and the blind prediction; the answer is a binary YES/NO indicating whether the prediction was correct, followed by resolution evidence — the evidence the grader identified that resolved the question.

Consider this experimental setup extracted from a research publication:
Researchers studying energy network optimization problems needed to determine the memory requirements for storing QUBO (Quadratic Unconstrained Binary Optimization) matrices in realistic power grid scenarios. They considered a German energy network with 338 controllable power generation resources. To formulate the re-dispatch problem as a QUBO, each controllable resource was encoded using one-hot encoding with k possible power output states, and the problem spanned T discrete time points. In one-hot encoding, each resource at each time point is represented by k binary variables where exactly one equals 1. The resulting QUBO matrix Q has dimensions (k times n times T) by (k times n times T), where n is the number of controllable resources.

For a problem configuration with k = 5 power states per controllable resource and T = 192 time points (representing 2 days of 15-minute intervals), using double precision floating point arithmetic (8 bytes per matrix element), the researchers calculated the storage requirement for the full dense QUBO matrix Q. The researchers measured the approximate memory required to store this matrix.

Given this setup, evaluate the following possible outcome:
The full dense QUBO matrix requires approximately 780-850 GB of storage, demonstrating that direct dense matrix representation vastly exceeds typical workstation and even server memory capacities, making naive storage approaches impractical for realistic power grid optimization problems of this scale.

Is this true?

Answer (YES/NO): NO